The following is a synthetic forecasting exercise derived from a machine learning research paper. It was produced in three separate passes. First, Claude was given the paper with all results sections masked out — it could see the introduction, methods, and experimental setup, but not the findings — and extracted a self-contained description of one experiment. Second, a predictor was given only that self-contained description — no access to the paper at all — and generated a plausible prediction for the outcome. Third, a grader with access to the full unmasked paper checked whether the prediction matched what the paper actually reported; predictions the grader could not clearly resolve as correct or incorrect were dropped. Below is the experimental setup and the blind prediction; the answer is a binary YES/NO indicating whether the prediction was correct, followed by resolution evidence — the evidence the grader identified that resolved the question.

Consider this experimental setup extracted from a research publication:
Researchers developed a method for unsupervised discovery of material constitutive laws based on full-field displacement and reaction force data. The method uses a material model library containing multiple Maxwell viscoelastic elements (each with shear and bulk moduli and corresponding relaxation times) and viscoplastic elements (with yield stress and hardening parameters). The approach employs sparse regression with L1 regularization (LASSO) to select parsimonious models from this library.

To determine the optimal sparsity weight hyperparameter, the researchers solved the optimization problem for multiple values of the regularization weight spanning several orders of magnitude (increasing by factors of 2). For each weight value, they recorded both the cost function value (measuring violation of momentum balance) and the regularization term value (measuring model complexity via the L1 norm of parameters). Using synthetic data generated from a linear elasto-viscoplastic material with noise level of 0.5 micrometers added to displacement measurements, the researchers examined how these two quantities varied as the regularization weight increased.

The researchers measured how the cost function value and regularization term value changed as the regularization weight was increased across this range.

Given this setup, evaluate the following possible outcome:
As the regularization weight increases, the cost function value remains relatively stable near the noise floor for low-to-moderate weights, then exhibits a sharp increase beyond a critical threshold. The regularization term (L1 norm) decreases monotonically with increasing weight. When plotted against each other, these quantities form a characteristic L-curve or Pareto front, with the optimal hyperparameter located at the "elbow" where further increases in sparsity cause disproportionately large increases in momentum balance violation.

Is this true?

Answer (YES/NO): YES